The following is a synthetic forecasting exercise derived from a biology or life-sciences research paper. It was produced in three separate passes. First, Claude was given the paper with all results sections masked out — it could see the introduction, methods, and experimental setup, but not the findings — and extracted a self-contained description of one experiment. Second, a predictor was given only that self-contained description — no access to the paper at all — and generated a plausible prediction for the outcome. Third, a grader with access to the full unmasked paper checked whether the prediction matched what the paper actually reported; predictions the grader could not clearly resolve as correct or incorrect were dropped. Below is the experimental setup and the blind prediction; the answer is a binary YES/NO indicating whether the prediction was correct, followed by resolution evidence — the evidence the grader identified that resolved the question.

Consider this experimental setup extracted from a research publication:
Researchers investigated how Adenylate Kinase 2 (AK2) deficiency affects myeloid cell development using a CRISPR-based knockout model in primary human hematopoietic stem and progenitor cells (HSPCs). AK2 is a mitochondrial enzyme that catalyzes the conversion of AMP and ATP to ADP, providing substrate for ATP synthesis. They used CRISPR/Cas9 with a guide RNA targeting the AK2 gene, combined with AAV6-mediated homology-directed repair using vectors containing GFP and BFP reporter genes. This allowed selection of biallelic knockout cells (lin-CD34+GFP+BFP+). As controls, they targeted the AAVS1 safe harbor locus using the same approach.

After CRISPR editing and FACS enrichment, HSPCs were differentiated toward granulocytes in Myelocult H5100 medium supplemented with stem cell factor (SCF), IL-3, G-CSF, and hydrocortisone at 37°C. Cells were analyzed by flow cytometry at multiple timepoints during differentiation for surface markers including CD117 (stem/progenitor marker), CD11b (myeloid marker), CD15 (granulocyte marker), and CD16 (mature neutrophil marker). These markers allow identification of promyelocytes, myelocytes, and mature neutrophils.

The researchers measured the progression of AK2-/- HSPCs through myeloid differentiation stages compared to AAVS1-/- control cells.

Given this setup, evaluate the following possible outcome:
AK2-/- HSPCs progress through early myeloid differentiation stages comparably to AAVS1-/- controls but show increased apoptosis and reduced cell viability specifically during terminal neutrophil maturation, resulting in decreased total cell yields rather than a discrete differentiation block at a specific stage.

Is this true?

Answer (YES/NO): NO